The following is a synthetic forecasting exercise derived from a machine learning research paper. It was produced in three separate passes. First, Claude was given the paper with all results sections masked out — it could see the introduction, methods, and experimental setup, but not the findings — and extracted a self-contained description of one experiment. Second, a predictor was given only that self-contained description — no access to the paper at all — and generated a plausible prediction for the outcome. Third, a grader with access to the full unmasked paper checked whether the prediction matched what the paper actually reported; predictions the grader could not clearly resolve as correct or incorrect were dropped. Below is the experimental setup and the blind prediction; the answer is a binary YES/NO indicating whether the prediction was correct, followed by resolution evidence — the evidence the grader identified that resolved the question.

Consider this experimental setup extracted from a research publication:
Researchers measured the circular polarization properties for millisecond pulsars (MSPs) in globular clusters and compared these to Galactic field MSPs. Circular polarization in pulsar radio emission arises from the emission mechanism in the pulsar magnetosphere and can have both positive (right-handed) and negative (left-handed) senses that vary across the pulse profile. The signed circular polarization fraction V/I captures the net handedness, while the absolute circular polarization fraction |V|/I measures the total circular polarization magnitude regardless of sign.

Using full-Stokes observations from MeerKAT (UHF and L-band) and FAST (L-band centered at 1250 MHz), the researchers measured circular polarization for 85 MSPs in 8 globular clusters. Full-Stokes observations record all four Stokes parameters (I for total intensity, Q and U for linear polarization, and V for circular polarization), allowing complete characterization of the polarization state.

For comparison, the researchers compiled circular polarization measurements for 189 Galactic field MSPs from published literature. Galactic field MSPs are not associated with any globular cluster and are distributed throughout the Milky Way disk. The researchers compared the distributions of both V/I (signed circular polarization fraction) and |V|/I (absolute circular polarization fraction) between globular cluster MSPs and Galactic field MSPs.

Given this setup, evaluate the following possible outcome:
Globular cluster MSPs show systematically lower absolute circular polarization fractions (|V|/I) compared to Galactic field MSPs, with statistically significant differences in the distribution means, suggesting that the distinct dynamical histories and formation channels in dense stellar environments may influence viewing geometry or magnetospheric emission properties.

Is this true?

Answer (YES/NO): NO